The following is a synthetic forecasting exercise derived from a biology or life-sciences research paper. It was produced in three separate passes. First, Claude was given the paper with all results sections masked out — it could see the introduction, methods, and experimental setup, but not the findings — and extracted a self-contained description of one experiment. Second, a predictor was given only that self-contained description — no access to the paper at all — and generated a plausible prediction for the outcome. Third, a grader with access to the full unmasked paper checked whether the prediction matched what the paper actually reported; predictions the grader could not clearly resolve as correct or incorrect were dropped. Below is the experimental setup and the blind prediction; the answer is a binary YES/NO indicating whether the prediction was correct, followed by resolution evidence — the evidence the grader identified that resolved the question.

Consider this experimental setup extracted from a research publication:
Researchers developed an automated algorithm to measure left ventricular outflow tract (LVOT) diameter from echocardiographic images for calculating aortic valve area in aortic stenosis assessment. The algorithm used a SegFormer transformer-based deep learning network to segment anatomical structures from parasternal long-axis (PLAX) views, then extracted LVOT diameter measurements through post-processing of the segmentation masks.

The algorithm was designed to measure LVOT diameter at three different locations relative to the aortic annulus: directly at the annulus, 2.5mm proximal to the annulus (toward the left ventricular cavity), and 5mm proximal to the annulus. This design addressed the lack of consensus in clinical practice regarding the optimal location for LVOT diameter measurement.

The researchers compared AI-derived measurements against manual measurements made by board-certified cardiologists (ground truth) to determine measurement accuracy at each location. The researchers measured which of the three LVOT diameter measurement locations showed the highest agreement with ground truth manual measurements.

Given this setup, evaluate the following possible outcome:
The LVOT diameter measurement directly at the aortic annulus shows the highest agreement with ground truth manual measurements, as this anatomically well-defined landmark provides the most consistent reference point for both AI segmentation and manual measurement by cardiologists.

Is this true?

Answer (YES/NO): YES